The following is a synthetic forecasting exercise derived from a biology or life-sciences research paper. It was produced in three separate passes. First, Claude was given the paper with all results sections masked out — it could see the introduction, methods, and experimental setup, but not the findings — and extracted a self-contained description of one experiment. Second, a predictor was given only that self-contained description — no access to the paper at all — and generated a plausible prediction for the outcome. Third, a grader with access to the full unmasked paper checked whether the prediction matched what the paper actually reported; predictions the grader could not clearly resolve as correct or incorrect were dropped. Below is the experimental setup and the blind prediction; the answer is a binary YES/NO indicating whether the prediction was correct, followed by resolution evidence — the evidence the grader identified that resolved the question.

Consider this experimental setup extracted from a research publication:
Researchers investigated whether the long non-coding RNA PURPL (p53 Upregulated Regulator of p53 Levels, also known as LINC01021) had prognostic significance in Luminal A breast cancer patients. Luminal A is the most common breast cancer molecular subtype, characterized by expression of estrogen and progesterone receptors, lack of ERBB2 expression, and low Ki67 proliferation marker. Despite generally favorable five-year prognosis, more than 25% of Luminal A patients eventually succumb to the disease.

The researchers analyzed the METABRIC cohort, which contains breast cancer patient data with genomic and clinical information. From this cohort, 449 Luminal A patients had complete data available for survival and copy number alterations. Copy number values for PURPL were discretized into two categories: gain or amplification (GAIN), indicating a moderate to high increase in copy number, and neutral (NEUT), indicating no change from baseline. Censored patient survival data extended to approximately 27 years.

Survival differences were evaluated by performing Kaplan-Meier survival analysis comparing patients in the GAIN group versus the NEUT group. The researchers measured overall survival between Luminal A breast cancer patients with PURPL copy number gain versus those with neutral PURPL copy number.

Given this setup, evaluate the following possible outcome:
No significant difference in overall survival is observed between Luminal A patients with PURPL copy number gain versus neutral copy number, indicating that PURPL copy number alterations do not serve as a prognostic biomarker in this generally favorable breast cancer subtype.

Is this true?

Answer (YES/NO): NO